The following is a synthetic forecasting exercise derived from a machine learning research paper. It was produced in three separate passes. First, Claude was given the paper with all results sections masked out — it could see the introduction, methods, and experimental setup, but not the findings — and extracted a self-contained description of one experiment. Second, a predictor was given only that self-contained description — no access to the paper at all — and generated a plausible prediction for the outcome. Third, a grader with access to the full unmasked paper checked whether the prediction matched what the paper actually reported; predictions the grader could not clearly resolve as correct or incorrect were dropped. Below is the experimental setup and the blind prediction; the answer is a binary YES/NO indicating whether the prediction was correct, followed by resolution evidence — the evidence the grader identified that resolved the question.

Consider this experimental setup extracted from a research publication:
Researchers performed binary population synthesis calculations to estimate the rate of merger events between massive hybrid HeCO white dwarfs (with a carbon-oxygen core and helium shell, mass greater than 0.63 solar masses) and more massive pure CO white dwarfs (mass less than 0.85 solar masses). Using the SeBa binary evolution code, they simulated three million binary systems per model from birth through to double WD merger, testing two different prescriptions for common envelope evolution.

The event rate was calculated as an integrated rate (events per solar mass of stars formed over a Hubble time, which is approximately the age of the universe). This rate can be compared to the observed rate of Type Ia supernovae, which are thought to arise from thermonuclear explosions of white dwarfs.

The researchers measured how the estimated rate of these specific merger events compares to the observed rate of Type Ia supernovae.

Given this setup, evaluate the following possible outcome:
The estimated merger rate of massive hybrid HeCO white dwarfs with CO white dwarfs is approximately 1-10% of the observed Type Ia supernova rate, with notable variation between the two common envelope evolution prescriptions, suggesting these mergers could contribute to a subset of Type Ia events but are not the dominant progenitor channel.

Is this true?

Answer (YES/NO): NO